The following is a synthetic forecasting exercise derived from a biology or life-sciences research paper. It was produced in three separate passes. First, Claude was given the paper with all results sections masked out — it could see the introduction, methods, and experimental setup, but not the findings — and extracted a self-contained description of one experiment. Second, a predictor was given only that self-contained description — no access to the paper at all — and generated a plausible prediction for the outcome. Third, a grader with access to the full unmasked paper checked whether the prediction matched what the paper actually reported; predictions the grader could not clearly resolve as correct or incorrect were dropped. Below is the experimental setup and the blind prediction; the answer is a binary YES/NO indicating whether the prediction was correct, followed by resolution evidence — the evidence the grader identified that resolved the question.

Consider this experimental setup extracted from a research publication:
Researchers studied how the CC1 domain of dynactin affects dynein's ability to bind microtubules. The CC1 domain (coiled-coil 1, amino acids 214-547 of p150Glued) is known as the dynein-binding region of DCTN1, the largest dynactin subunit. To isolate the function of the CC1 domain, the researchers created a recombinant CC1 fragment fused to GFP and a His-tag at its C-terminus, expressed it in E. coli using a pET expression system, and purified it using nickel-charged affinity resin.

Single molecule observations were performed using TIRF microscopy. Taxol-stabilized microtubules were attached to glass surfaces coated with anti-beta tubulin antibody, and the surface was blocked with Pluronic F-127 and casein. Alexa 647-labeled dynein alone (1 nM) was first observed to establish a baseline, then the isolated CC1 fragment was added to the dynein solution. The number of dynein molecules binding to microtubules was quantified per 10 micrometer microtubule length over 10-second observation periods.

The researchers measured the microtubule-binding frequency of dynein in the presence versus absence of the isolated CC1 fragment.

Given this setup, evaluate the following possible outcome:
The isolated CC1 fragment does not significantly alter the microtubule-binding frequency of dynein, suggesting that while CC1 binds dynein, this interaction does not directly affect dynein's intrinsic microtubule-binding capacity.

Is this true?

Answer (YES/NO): NO